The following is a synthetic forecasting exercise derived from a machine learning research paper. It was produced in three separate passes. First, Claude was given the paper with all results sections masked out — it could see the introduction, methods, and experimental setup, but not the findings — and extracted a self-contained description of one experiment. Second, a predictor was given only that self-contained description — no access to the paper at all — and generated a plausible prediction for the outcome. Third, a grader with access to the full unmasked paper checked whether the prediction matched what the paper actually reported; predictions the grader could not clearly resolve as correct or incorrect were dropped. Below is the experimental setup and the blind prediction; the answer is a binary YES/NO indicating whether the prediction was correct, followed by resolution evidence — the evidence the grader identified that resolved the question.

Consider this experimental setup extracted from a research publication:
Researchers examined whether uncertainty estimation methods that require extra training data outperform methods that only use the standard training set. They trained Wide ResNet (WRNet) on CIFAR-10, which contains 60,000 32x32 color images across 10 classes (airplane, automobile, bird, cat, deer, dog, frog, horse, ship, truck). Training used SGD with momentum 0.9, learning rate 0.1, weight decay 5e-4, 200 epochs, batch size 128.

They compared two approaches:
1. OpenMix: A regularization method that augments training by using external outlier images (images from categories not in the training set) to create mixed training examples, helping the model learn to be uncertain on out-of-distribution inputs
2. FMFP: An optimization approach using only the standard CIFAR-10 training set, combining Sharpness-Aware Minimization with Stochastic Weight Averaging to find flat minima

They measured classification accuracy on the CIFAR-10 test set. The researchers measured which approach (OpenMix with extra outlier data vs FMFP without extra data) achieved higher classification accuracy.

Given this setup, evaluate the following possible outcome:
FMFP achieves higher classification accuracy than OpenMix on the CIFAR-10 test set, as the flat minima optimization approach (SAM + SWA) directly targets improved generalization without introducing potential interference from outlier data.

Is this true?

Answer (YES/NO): NO